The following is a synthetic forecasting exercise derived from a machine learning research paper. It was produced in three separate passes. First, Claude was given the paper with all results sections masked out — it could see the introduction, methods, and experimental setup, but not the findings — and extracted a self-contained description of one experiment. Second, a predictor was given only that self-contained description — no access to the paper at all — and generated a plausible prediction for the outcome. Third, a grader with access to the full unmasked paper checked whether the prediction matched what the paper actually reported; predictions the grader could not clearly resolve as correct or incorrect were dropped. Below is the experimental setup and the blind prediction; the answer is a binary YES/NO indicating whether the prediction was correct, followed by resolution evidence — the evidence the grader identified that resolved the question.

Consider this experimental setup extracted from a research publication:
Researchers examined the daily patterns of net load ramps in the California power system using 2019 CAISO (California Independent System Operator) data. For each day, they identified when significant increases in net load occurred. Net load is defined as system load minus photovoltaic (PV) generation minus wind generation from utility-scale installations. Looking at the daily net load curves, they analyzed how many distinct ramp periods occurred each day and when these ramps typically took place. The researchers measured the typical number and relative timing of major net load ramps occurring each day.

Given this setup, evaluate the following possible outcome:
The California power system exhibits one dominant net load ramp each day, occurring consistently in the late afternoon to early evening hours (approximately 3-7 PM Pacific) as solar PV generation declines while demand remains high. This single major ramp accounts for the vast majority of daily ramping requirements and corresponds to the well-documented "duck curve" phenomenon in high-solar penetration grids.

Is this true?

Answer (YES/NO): NO